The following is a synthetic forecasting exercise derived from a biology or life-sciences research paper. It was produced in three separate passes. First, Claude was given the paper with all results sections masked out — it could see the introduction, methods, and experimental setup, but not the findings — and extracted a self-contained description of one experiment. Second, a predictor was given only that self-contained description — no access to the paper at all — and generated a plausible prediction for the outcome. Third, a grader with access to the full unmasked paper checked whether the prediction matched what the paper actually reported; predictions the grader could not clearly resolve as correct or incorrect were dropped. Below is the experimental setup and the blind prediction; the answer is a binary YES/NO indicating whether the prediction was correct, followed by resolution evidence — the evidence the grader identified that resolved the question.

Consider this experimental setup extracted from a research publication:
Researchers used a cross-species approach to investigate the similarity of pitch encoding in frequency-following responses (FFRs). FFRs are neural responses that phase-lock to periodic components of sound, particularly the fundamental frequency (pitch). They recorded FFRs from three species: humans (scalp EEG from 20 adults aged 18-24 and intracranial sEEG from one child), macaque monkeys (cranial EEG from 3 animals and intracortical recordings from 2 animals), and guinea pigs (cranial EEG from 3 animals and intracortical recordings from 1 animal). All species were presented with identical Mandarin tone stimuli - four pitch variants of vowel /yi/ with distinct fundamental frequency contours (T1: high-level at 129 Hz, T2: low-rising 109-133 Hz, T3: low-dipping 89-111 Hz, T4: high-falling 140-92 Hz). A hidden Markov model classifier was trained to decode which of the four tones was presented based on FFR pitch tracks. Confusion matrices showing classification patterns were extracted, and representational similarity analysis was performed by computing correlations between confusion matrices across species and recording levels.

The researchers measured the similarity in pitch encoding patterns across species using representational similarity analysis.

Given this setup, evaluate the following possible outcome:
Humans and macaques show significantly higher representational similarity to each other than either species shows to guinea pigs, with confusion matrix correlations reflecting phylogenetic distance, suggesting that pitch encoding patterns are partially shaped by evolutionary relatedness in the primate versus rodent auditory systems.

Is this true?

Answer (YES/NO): NO